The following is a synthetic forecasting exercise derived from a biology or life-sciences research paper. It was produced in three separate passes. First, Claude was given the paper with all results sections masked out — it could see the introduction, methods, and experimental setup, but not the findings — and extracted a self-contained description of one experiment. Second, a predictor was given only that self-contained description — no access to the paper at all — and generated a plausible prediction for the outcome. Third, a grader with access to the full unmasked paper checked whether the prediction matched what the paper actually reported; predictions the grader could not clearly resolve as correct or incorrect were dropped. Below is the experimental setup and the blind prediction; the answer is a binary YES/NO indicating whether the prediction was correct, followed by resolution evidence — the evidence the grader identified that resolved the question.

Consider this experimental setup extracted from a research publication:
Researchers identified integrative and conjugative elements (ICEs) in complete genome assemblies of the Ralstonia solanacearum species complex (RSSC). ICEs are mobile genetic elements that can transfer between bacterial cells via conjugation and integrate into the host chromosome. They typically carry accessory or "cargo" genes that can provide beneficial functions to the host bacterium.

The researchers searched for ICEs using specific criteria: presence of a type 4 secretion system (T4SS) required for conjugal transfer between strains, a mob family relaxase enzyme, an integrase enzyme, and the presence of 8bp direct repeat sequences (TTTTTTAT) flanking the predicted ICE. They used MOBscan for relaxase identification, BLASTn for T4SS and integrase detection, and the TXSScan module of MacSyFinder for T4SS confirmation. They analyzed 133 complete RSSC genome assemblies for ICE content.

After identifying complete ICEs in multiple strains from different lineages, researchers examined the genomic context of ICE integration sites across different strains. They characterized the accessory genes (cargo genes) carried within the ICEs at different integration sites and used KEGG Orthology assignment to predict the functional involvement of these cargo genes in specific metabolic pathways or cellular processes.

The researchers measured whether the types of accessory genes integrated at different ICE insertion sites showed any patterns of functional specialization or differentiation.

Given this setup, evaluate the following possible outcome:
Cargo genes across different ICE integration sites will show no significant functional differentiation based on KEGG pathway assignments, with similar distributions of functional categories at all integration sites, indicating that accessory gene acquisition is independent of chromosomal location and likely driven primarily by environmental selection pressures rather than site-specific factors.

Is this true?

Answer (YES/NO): NO